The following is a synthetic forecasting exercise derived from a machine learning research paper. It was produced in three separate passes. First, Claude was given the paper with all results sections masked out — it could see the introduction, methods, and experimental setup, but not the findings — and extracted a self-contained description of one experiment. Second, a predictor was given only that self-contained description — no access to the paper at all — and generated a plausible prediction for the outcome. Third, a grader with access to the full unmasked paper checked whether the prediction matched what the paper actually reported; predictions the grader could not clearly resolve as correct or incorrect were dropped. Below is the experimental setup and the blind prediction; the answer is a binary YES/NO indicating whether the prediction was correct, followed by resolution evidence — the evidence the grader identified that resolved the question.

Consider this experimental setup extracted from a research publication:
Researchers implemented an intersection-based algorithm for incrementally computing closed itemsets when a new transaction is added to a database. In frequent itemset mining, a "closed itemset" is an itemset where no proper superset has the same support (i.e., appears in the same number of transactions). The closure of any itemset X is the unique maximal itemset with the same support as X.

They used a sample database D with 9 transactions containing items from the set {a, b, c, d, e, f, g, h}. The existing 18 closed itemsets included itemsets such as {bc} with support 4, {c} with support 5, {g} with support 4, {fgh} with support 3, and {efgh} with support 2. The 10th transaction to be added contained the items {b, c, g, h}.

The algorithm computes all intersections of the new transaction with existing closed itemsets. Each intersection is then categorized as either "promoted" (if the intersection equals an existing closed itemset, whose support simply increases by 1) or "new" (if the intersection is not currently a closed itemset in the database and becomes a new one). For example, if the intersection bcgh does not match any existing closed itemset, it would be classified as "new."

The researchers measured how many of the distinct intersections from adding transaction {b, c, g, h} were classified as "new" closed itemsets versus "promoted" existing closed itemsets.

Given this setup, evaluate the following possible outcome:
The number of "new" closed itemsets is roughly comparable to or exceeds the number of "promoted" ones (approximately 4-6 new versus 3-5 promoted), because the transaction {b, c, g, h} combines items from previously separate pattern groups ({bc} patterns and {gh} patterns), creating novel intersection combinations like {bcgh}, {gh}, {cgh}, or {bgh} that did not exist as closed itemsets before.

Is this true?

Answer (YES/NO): YES